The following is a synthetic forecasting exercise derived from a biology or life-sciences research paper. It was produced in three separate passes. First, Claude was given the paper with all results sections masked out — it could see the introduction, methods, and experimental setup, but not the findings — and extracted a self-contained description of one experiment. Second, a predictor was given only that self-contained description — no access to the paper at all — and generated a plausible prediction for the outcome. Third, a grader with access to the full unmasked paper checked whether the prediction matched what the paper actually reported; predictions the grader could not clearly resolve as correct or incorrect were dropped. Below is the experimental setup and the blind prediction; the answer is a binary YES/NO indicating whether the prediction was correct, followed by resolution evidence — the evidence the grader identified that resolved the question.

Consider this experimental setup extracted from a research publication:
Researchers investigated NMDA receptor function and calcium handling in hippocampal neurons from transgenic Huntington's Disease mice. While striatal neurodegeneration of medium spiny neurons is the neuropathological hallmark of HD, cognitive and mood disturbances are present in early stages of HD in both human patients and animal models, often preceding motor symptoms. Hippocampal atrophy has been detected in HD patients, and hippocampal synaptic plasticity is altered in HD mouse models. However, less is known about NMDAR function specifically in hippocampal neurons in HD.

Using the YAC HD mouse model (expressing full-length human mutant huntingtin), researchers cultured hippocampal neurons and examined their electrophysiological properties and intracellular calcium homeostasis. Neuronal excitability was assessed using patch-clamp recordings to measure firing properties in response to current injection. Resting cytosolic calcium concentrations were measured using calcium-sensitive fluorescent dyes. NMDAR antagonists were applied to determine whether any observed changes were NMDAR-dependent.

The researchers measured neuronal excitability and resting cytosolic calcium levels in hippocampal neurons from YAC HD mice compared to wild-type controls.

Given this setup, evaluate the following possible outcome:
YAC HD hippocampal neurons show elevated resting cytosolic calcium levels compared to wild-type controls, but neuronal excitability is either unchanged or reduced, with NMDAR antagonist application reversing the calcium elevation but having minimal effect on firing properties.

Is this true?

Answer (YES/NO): NO